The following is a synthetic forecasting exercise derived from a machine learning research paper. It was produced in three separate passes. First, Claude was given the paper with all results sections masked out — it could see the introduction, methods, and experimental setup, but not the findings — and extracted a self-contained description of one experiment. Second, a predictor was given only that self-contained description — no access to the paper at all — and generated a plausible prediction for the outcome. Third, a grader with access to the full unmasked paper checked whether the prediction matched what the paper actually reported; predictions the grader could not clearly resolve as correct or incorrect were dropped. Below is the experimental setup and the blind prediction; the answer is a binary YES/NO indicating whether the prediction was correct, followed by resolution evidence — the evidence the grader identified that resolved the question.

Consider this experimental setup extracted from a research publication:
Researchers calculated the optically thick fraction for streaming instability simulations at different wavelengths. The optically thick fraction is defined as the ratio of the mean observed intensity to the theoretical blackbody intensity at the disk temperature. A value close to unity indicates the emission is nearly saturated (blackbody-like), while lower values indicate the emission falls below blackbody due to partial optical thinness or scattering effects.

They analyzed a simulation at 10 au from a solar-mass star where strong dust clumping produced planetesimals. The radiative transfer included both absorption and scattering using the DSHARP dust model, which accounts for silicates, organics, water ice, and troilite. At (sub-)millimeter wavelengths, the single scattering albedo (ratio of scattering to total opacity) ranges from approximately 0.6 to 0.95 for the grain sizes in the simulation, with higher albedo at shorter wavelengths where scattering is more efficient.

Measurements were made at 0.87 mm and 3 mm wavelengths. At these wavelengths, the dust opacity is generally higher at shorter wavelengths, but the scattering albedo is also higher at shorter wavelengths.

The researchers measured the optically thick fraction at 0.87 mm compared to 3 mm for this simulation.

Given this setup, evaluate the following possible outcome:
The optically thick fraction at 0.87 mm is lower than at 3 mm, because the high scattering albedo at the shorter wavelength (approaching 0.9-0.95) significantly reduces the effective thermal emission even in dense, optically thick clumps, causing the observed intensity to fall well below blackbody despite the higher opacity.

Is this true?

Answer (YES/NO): YES